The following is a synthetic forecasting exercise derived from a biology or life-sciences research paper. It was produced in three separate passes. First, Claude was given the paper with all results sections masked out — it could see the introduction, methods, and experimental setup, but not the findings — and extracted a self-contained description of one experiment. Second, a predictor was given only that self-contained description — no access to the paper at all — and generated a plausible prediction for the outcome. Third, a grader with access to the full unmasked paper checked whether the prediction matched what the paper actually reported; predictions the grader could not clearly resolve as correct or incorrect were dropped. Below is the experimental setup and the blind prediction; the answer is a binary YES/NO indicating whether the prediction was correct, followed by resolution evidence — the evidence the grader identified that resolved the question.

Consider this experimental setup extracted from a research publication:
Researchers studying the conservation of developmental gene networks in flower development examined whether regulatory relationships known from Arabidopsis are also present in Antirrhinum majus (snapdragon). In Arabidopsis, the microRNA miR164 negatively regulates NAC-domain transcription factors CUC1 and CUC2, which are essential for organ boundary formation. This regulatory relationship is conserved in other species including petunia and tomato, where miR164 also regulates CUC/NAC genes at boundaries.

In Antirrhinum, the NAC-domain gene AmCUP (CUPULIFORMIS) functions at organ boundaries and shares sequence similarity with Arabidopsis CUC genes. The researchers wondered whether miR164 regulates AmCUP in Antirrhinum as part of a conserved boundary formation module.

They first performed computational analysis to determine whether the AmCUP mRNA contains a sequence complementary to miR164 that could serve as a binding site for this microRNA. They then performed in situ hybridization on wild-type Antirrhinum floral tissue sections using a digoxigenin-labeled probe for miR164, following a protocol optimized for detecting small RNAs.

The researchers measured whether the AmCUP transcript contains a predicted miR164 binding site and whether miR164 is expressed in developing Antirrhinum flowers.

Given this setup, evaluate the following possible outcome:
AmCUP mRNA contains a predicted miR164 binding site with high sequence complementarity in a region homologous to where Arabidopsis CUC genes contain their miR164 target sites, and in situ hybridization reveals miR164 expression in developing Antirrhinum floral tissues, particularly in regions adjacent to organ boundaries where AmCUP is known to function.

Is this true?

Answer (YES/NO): YES